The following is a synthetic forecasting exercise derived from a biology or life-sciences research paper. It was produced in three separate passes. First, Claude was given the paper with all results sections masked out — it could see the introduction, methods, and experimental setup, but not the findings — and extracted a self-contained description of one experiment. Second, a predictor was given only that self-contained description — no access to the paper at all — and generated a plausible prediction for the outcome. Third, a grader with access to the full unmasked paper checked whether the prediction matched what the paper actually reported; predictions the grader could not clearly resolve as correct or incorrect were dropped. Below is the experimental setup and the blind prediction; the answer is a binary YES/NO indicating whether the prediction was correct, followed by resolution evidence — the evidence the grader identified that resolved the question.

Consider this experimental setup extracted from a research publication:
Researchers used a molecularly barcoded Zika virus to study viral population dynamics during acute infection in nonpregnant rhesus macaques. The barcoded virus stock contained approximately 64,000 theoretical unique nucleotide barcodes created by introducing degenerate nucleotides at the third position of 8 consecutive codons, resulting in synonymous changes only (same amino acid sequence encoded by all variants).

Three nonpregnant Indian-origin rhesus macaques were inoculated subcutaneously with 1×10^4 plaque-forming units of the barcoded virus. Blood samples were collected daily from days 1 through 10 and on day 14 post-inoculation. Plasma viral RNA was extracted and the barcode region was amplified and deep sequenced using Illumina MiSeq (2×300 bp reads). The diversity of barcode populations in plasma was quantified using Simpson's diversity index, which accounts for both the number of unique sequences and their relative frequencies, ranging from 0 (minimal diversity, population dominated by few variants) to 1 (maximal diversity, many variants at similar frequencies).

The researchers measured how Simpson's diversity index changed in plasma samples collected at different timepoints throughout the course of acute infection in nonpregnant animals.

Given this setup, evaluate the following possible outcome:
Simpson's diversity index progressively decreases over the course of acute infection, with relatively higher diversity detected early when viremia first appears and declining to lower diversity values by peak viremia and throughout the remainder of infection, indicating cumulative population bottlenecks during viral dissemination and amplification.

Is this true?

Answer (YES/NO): NO